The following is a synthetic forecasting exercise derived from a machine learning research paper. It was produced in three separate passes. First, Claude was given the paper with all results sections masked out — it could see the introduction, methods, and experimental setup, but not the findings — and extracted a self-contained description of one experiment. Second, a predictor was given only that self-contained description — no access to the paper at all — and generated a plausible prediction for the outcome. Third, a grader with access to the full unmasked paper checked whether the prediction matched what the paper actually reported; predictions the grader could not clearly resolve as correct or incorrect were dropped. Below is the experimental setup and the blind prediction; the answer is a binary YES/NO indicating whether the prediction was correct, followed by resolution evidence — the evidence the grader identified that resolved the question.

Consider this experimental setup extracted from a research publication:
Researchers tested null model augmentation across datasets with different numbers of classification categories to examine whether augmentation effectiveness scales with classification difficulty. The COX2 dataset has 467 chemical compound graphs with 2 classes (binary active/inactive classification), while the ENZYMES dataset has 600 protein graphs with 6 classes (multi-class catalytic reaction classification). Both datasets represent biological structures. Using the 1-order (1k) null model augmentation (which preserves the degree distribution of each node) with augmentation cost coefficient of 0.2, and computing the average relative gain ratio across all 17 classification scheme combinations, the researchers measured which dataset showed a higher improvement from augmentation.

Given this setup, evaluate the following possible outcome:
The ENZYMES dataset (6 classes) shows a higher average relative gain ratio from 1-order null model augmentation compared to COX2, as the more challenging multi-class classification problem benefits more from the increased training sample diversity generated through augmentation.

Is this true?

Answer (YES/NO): YES